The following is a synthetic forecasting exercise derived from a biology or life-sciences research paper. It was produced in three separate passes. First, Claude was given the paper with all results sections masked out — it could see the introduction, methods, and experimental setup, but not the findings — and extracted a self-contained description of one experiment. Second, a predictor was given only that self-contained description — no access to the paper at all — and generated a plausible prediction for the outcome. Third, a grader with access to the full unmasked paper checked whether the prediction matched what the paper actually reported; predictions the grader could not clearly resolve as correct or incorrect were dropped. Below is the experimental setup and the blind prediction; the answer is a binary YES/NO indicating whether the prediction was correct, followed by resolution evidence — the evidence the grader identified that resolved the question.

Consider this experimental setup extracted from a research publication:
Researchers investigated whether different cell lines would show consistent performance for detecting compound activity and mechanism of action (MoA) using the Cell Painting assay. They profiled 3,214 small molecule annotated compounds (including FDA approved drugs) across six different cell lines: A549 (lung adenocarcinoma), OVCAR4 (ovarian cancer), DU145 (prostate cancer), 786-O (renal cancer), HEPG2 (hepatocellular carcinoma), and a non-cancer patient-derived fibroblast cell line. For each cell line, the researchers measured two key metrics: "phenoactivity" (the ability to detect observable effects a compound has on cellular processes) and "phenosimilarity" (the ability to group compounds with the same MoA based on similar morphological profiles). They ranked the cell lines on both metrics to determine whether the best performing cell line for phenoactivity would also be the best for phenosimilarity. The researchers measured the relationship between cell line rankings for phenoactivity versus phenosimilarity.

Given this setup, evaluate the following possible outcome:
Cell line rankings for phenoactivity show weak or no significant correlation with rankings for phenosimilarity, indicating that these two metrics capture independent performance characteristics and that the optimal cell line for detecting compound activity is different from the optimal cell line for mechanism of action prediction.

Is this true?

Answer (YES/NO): YES